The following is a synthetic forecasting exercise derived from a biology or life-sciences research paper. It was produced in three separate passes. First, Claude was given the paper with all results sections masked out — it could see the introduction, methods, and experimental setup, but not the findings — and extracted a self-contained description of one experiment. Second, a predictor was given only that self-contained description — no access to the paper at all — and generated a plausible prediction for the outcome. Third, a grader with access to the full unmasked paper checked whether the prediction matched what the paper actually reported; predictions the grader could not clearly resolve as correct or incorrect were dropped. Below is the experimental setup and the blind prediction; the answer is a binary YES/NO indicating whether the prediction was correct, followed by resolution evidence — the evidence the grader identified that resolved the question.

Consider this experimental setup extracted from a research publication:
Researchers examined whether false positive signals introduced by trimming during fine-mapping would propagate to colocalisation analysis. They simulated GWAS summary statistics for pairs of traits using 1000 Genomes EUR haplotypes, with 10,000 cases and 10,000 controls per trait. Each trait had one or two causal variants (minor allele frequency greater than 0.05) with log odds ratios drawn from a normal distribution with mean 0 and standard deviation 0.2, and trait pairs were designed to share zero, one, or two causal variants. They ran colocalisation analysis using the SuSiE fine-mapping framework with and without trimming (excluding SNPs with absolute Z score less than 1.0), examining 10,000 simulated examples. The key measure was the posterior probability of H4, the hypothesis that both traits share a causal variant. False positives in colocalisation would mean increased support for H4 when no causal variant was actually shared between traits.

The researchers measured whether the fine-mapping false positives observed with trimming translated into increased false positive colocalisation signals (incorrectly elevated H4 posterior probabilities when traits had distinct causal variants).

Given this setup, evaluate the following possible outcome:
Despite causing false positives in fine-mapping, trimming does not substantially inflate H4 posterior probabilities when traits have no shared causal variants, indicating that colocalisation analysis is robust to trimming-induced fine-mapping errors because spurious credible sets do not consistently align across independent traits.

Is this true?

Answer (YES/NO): YES